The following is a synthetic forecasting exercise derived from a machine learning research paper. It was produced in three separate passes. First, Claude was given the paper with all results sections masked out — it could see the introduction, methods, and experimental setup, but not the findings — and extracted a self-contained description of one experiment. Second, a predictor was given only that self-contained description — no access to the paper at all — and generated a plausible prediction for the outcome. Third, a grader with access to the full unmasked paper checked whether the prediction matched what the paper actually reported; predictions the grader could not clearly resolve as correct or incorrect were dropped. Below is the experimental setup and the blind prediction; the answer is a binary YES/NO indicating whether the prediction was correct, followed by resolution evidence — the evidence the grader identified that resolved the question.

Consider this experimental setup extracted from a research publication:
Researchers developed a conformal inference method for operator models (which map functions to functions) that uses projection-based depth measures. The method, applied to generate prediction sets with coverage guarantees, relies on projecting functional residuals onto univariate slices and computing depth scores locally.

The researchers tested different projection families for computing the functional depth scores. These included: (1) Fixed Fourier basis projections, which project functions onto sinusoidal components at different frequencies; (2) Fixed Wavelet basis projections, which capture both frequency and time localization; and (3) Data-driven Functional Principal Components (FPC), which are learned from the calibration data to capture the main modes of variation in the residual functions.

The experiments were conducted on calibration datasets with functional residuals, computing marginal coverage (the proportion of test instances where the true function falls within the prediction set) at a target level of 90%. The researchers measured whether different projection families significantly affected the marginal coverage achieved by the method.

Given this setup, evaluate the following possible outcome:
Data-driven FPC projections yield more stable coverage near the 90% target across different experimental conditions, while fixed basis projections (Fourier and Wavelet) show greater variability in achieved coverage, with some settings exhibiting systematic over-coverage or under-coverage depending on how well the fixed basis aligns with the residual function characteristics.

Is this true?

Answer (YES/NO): NO